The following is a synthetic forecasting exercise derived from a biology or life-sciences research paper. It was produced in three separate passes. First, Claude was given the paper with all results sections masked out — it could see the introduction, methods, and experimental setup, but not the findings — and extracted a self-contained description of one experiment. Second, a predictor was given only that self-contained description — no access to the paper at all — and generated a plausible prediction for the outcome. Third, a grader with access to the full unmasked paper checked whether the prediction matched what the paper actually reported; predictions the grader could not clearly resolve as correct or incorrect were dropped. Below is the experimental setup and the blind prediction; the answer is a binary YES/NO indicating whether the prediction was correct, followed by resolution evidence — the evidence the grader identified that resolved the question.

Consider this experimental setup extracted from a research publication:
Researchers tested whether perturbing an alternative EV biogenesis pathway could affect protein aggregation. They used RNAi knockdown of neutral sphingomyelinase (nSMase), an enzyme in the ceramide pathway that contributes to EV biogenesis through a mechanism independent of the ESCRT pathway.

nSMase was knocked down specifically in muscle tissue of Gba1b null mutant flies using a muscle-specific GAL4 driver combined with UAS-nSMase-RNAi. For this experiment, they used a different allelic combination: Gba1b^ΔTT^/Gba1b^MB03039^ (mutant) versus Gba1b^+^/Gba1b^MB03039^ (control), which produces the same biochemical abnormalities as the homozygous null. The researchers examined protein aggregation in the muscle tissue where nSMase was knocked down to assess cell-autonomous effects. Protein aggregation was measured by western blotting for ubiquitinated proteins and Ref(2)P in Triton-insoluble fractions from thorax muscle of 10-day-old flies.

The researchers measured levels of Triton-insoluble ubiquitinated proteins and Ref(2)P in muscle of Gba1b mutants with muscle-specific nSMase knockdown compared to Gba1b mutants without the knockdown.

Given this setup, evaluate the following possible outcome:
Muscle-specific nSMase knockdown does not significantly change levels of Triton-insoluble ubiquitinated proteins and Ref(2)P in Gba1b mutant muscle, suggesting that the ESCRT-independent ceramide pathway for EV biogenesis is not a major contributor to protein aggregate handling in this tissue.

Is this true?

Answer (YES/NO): NO